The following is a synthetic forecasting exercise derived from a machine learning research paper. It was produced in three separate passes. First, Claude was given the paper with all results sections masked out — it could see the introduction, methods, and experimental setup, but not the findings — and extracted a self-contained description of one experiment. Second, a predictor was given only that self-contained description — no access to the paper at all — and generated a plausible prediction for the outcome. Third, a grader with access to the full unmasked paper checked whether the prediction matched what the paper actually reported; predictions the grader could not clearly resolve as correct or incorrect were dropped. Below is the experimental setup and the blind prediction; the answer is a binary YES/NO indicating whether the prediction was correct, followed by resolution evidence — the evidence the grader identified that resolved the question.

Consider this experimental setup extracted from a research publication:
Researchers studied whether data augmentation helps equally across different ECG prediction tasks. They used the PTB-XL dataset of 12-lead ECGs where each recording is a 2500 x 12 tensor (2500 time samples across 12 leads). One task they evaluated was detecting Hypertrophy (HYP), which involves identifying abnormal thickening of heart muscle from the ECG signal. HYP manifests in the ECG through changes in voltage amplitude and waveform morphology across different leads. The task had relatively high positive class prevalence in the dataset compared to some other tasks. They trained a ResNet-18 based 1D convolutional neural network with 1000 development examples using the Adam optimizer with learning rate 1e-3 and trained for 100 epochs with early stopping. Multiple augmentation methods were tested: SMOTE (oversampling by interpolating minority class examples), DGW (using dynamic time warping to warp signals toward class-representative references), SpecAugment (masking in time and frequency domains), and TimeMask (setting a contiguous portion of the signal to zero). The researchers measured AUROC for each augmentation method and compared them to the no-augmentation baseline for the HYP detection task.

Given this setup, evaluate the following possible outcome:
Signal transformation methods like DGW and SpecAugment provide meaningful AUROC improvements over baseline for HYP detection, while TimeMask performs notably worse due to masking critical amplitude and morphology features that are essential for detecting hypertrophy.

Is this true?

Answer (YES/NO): NO